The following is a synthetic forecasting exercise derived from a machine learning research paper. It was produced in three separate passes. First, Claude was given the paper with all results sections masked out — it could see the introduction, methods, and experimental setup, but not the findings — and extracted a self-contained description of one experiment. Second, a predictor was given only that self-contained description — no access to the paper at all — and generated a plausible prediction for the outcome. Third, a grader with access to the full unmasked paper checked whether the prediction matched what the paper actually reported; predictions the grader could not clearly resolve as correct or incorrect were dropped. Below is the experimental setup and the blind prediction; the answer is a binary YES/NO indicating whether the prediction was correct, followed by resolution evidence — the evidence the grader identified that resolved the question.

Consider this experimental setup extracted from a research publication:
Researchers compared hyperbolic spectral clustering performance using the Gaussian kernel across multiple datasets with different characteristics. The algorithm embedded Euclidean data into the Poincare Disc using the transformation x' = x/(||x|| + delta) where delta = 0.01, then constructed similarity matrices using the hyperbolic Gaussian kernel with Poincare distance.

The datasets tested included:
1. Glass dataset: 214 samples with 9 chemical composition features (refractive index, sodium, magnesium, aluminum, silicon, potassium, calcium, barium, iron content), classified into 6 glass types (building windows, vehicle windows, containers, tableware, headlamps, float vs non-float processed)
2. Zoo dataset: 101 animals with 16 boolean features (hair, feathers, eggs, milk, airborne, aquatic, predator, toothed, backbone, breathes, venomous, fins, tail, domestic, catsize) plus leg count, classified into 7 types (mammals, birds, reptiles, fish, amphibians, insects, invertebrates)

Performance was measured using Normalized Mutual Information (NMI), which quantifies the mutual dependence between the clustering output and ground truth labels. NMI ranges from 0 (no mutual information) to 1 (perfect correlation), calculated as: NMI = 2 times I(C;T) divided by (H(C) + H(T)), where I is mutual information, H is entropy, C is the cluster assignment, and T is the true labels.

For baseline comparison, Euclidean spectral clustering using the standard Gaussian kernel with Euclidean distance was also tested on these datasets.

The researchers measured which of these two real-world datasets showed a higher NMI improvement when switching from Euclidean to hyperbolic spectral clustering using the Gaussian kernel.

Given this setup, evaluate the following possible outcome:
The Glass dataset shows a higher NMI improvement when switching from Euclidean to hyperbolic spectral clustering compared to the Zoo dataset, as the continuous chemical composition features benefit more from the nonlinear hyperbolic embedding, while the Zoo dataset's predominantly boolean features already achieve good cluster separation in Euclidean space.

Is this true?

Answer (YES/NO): NO